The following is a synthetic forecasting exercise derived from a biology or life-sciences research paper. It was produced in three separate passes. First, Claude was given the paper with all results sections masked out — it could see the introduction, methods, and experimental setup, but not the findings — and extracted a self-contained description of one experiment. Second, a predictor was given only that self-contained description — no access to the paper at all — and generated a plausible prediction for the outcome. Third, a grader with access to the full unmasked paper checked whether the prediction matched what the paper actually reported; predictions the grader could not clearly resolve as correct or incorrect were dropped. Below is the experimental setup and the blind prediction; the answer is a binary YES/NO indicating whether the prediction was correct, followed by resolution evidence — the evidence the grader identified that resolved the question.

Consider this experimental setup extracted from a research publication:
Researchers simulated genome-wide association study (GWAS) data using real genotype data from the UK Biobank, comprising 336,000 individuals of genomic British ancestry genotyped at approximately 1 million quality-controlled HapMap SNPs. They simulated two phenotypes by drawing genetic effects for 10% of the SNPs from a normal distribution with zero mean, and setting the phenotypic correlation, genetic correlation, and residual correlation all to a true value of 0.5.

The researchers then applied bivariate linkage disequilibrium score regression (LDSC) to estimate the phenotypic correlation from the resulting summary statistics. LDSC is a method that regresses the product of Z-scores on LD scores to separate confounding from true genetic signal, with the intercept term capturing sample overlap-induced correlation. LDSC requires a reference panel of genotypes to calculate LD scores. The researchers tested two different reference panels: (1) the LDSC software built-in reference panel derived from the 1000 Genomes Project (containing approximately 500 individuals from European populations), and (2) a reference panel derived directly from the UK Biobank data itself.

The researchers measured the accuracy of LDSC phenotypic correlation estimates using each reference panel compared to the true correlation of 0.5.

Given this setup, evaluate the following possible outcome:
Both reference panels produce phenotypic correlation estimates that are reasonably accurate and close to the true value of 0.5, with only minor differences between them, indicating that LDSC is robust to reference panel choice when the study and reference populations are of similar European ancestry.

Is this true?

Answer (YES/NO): NO